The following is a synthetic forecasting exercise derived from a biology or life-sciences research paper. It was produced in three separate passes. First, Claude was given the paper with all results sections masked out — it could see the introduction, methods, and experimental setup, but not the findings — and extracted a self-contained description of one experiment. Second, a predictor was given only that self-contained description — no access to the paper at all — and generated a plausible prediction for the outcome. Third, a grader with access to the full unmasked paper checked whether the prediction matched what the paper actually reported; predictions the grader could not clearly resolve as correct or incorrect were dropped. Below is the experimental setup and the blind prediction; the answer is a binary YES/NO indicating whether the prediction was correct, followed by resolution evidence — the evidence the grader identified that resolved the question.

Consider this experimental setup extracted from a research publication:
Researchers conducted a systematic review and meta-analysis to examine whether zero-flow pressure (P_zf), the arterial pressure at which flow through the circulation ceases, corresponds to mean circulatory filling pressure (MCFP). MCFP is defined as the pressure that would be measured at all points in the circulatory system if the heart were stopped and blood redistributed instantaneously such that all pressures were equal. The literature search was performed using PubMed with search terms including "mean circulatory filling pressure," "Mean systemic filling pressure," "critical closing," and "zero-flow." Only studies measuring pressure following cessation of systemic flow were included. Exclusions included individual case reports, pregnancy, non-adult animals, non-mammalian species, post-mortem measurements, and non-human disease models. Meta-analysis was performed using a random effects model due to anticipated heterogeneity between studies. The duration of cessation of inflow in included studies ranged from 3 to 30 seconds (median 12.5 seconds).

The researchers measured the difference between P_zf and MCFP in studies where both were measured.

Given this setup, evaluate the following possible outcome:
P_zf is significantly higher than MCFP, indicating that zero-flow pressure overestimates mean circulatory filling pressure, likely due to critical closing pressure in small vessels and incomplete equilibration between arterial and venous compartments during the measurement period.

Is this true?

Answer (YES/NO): YES